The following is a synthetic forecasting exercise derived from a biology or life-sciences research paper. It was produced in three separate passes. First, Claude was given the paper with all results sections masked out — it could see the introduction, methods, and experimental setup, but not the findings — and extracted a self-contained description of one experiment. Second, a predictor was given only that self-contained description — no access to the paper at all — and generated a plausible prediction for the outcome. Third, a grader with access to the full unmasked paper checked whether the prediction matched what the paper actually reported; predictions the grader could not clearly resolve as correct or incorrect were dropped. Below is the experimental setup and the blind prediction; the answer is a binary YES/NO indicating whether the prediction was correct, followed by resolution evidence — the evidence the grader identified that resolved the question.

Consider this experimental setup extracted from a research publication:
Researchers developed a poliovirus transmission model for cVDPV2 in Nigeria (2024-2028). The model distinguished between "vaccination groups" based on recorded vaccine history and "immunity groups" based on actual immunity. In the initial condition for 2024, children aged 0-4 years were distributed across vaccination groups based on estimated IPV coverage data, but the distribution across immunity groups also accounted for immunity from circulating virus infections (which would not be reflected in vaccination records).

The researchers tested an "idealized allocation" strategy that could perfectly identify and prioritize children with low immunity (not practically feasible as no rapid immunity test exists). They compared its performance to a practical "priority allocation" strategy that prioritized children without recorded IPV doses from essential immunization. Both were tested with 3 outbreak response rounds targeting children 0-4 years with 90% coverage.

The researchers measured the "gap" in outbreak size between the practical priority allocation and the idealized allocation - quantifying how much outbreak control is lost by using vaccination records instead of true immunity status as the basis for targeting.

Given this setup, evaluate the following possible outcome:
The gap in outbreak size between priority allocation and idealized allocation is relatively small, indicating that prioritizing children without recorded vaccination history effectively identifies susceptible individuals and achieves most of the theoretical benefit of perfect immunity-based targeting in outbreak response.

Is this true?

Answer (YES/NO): NO